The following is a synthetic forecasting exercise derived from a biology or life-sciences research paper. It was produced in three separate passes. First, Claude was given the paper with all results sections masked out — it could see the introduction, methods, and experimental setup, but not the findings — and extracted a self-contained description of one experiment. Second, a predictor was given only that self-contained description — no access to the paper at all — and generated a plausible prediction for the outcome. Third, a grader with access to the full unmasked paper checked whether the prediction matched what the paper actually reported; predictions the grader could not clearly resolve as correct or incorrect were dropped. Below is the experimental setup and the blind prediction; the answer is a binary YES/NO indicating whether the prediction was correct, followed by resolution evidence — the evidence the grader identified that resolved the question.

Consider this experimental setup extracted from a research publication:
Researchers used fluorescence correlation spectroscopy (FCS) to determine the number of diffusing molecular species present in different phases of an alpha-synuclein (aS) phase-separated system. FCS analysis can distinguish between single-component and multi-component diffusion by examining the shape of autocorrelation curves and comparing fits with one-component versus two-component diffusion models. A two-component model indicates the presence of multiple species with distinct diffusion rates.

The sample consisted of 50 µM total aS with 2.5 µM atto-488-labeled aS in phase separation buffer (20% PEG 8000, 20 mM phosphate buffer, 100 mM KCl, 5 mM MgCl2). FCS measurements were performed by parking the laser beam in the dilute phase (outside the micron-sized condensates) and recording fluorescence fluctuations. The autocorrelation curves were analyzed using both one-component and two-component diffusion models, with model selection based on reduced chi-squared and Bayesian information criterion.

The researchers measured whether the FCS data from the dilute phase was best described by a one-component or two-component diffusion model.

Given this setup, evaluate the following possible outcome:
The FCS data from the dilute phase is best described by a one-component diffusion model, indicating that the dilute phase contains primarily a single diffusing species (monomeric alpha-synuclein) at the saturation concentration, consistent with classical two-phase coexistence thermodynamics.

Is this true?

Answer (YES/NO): NO